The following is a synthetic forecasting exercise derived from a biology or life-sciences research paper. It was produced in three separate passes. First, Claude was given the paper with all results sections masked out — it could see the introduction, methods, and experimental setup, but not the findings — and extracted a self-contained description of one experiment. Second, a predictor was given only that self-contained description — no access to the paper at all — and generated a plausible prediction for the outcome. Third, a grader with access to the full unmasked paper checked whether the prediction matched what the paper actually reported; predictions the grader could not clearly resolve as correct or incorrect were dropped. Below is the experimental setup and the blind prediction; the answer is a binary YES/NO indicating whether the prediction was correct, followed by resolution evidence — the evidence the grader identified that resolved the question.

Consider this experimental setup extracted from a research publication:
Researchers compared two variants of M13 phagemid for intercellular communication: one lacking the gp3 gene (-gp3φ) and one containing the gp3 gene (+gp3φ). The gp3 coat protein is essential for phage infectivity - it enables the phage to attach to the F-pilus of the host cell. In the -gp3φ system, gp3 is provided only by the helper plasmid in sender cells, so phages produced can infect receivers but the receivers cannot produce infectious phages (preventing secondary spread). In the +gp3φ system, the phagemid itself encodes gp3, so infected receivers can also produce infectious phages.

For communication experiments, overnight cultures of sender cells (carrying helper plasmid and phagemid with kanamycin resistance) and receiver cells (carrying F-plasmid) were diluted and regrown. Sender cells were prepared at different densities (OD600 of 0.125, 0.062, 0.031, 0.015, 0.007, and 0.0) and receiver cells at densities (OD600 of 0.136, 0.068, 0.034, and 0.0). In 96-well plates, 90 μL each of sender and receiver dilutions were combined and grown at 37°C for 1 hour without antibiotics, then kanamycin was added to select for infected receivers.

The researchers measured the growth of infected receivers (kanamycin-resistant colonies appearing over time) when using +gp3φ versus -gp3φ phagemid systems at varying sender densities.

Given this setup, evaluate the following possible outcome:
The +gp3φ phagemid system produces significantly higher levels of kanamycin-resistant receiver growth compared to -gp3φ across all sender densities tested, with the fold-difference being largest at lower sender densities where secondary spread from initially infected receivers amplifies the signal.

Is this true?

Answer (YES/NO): NO